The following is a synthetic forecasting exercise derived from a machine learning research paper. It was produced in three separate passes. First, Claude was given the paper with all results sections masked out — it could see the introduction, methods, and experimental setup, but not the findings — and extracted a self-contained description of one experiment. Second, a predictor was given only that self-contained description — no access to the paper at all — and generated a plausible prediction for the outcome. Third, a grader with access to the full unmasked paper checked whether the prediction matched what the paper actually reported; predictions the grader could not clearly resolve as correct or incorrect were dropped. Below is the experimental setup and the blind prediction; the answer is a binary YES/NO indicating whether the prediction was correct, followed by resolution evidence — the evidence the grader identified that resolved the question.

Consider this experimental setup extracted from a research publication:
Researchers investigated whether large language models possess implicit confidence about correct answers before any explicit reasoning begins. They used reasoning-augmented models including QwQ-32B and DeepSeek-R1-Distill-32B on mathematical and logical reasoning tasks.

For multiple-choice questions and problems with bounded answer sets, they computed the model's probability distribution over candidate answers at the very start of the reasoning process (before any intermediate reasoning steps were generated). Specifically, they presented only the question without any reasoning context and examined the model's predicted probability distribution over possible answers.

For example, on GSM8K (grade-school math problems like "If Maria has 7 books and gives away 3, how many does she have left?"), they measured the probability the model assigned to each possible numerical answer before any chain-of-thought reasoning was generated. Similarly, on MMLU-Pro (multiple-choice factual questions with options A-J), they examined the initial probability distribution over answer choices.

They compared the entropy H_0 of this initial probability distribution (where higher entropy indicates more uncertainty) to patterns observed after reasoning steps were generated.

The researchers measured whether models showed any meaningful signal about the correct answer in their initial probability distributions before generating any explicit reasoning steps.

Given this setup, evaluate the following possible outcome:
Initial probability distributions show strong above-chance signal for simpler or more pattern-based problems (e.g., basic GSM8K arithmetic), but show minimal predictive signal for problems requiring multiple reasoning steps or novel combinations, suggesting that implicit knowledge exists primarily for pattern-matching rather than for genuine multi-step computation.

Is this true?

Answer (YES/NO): NO